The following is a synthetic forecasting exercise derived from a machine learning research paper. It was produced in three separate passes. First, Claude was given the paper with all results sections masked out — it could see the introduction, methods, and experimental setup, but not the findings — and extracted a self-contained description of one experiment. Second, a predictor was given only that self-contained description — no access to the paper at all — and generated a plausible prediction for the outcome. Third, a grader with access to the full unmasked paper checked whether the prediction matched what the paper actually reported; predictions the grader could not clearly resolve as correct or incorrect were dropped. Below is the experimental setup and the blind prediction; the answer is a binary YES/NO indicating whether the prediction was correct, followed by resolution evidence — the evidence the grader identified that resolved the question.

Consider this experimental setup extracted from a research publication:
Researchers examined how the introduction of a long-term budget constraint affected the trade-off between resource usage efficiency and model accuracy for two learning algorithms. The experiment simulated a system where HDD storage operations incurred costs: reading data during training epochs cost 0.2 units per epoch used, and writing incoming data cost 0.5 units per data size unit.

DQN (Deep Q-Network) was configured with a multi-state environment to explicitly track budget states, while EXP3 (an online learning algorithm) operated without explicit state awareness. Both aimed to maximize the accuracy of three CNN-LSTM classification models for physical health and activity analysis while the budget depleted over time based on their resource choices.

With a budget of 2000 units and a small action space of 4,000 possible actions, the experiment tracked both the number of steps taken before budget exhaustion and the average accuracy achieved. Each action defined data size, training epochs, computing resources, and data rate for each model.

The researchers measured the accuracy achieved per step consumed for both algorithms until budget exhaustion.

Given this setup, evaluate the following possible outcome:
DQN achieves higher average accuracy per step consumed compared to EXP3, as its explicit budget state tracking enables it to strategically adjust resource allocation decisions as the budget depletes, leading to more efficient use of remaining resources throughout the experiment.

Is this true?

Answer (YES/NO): NO